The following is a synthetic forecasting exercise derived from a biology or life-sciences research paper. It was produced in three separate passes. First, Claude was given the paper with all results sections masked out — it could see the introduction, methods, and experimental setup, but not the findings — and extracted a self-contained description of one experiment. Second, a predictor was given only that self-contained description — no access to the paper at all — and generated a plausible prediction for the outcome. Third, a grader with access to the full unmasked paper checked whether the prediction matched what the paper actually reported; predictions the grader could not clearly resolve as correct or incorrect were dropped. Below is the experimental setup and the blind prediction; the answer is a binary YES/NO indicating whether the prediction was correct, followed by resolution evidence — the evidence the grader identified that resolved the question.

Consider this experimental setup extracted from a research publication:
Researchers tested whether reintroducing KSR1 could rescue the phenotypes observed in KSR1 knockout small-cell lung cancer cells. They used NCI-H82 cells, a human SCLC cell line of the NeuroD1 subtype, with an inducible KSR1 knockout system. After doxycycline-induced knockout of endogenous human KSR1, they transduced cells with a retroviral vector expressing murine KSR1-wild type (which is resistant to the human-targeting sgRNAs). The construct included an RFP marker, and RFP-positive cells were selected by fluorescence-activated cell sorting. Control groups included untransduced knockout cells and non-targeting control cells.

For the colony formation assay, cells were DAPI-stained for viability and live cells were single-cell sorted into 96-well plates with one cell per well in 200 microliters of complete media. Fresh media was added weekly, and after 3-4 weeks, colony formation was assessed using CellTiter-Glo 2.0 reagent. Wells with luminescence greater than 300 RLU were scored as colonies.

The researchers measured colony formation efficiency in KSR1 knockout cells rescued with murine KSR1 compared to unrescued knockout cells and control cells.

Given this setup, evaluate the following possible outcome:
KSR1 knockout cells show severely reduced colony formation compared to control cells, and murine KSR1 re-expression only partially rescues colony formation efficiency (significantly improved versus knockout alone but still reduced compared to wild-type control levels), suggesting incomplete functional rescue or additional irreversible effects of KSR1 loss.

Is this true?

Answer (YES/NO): NO